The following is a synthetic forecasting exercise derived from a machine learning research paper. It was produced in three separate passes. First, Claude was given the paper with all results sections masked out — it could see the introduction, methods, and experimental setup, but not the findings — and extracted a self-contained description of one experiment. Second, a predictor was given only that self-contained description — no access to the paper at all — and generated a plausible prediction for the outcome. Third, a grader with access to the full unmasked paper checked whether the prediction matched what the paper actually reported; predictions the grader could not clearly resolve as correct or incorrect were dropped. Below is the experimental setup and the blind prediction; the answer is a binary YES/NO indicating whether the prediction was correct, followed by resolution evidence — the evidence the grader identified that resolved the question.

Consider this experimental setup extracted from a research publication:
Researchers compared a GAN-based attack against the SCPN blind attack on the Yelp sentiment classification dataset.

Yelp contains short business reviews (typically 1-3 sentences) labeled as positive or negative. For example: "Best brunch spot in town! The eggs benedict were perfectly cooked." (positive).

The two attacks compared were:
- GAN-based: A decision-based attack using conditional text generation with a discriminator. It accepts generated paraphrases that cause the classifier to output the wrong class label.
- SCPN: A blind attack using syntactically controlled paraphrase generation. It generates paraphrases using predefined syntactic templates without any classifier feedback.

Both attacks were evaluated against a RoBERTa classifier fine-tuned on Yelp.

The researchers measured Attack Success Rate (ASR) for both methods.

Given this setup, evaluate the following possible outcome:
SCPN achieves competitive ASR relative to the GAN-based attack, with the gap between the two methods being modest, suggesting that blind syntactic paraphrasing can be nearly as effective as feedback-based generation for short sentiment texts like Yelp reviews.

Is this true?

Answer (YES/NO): NO